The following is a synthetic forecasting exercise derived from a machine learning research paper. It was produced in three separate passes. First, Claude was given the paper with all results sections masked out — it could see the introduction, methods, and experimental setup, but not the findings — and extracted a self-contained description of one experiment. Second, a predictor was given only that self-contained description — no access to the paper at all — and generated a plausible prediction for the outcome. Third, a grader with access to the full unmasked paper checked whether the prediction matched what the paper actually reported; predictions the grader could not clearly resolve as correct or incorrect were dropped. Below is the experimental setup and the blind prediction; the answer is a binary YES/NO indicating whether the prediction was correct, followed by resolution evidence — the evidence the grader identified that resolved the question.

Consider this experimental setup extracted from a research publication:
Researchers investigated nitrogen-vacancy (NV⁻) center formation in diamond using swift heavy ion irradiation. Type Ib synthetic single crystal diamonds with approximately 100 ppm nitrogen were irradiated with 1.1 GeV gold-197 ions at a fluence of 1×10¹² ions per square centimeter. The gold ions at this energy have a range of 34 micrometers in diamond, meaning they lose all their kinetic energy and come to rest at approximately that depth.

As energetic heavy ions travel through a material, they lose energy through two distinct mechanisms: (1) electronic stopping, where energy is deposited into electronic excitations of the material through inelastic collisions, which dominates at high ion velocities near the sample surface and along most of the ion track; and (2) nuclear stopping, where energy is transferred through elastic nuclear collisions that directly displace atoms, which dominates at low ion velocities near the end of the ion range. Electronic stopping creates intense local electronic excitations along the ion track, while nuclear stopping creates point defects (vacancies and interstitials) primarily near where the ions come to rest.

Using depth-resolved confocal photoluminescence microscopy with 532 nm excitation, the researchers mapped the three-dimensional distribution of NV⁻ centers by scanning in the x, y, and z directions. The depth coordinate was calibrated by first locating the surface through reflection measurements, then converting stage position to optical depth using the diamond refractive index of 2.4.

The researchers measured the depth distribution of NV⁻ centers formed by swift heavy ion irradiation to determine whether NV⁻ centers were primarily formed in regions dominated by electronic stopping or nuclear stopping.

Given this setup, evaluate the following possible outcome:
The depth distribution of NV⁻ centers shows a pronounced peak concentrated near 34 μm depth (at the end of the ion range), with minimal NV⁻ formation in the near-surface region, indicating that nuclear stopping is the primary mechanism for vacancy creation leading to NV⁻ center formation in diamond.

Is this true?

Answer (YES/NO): NO